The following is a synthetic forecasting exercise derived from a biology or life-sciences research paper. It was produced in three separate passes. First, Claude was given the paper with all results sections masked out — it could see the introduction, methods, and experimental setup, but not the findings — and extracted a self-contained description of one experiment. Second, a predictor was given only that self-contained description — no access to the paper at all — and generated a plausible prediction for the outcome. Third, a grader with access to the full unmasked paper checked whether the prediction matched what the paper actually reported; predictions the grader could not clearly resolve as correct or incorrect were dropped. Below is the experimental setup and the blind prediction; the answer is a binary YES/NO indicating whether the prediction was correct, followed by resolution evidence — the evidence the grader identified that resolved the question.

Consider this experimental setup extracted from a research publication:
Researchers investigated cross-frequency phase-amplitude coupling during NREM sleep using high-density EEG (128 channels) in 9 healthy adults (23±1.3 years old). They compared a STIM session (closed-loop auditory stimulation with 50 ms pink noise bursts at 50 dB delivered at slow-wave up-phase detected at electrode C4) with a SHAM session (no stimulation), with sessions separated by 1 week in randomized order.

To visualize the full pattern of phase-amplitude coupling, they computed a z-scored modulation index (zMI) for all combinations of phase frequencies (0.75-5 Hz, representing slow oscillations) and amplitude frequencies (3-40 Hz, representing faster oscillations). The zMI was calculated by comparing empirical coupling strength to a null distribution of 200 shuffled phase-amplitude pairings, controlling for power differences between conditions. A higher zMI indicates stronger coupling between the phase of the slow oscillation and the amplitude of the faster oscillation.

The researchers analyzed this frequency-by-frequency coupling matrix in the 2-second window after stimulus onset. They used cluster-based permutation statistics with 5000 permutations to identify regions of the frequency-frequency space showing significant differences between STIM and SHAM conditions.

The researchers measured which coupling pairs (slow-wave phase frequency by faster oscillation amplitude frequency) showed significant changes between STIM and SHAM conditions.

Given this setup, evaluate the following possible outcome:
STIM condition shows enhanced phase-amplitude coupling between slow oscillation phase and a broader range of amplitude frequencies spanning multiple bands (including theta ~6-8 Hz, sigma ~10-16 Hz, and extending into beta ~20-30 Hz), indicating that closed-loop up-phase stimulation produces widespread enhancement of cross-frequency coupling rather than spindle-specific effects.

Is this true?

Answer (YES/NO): NO